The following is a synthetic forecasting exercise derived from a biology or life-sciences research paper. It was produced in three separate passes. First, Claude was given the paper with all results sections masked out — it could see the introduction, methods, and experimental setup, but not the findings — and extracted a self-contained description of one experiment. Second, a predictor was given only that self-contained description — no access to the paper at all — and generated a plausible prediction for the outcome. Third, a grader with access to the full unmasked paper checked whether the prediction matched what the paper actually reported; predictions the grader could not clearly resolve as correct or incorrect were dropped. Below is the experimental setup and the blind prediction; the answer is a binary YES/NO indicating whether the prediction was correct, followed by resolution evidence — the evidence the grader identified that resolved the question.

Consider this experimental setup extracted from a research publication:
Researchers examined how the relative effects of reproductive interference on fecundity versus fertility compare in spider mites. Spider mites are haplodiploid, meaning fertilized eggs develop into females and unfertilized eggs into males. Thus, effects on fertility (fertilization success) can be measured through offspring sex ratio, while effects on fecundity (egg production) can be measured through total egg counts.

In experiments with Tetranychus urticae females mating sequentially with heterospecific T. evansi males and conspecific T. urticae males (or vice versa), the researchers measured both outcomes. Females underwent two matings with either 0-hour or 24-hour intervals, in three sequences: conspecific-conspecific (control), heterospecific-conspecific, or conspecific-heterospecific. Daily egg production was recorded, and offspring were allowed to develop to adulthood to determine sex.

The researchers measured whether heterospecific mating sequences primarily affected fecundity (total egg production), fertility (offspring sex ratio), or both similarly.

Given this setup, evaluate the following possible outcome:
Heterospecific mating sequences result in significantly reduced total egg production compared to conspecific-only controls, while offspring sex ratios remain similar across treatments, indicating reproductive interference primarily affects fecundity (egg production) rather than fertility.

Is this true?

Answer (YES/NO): NO